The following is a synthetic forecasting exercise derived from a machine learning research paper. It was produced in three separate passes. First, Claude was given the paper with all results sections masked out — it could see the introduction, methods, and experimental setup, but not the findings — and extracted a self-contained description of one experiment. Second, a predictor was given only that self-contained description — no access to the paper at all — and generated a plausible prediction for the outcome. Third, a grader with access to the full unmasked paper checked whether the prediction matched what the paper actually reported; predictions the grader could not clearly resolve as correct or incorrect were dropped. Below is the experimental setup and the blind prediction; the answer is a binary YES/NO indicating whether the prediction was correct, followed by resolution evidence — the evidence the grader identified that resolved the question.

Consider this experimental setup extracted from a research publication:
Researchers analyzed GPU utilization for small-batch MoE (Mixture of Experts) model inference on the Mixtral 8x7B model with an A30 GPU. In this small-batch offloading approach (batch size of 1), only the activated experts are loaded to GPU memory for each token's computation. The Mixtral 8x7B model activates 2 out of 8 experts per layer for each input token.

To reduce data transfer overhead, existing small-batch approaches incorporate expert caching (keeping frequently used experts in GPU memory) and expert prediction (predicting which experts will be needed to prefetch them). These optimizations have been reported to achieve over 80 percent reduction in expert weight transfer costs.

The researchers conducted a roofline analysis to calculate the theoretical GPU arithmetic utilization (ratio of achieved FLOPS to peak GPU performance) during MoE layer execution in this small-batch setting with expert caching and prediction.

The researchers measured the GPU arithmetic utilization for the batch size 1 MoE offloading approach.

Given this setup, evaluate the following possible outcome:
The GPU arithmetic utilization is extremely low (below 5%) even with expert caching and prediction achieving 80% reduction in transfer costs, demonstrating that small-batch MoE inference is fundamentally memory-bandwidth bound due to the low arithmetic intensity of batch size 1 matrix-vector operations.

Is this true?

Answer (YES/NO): YES